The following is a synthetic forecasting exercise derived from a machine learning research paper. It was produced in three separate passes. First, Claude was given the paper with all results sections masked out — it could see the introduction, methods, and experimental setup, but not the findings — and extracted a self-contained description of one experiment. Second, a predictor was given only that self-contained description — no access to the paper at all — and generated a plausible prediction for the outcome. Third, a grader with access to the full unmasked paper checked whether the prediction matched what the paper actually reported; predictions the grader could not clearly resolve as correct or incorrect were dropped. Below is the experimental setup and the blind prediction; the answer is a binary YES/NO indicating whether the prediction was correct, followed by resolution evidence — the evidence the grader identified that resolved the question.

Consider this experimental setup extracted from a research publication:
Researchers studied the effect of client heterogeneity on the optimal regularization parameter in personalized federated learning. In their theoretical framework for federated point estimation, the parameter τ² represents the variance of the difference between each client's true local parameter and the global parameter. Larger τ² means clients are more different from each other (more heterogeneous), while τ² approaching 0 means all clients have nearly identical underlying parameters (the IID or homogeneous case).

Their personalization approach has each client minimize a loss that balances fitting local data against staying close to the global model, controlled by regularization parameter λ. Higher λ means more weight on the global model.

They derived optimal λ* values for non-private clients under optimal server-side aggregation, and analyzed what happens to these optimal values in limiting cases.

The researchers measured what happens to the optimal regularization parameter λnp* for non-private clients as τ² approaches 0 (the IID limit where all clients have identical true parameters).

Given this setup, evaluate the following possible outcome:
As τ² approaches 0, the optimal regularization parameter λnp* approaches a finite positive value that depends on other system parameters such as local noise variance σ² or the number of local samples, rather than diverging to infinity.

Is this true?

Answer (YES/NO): NO